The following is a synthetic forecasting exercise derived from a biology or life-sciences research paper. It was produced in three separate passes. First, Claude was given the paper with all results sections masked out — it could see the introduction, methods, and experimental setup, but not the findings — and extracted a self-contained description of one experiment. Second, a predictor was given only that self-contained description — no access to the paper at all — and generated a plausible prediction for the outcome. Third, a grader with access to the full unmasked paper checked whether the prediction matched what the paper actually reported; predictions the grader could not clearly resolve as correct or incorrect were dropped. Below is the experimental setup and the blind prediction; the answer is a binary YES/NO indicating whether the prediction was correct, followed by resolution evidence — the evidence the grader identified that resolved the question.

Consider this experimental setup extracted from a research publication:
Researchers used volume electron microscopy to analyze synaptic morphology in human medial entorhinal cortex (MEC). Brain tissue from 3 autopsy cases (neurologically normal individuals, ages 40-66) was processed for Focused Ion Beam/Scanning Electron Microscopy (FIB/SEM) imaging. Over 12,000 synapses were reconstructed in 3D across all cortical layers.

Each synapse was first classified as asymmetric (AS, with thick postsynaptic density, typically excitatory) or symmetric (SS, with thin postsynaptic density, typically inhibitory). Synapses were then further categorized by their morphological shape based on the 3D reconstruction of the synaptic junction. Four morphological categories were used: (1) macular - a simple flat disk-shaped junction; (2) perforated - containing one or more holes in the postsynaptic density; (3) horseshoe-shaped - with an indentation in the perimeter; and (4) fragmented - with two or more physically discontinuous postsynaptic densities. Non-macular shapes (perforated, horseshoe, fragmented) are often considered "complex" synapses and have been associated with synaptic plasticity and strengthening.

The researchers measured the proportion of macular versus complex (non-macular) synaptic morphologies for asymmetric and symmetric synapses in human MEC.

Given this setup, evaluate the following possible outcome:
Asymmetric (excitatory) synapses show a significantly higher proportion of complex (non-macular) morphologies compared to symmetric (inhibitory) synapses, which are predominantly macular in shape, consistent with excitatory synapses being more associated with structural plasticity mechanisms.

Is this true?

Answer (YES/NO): NO